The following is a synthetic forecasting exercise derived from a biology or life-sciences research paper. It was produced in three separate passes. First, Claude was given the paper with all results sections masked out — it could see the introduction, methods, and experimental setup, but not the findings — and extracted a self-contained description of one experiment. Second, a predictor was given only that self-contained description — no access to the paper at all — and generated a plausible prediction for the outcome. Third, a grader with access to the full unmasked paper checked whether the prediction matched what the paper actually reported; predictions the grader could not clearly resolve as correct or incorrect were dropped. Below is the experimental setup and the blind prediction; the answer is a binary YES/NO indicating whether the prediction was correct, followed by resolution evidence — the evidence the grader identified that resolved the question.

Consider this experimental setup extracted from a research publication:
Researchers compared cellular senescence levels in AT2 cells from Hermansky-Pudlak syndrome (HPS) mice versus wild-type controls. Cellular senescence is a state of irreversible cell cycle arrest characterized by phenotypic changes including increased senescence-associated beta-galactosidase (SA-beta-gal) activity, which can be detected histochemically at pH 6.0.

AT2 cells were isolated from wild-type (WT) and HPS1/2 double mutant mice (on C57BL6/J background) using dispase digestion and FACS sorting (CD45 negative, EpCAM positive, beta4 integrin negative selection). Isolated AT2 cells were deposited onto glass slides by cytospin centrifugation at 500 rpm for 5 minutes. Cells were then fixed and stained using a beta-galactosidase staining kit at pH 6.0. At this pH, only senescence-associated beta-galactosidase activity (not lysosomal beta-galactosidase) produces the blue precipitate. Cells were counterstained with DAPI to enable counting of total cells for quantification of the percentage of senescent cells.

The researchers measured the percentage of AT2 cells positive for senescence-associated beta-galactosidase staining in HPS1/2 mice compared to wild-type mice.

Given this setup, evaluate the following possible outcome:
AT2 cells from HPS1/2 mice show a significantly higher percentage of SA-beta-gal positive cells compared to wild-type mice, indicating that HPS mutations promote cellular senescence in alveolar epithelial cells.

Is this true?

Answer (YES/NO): YES